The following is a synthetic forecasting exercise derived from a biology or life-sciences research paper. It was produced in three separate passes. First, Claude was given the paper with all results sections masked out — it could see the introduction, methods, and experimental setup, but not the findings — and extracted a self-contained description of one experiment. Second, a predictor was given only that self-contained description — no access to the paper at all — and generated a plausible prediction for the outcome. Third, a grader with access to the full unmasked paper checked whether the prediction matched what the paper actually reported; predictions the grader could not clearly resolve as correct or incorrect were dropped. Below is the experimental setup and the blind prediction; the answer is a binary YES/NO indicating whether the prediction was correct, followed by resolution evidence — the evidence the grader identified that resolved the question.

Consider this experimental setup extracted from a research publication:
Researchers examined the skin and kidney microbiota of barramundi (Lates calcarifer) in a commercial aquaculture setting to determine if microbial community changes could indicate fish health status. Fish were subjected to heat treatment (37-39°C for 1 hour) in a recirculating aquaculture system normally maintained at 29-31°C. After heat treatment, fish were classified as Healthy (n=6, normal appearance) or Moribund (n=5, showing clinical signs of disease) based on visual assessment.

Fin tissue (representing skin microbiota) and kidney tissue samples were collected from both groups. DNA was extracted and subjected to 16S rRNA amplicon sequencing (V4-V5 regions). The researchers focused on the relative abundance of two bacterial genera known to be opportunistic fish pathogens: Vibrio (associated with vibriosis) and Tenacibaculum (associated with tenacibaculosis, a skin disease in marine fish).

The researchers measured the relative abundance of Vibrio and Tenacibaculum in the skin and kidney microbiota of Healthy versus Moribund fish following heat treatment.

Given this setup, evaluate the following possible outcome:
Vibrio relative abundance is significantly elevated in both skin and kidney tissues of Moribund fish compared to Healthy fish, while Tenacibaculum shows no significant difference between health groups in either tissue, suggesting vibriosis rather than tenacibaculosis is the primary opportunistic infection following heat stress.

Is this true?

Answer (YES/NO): NO